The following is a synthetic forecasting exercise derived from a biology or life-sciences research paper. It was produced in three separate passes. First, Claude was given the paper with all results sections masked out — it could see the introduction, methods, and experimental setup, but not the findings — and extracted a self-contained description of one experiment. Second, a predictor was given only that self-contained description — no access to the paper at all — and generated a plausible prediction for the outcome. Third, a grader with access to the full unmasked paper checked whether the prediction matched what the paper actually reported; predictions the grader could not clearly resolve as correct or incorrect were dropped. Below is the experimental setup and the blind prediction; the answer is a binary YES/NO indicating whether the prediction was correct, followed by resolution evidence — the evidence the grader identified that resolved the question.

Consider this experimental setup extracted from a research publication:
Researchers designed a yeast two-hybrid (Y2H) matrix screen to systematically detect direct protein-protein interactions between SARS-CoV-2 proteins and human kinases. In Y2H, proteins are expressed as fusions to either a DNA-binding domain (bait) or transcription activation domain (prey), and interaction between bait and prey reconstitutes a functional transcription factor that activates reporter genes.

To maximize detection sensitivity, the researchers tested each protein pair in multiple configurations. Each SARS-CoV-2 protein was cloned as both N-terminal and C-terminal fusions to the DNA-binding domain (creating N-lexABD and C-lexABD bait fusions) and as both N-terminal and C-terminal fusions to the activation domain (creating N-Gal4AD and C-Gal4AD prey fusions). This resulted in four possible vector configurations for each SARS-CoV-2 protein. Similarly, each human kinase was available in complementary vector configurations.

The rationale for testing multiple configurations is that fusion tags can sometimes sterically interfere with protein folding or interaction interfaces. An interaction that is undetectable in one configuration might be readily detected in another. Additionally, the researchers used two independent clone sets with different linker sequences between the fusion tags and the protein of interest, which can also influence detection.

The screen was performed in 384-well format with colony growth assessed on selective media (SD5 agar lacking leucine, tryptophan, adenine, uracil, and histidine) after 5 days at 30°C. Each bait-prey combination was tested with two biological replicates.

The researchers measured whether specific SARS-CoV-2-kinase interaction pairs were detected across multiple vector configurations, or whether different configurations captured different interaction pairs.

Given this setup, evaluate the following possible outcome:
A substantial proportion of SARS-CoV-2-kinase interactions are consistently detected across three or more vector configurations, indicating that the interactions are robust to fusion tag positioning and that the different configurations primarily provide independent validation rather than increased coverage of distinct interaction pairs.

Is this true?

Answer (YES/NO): NO